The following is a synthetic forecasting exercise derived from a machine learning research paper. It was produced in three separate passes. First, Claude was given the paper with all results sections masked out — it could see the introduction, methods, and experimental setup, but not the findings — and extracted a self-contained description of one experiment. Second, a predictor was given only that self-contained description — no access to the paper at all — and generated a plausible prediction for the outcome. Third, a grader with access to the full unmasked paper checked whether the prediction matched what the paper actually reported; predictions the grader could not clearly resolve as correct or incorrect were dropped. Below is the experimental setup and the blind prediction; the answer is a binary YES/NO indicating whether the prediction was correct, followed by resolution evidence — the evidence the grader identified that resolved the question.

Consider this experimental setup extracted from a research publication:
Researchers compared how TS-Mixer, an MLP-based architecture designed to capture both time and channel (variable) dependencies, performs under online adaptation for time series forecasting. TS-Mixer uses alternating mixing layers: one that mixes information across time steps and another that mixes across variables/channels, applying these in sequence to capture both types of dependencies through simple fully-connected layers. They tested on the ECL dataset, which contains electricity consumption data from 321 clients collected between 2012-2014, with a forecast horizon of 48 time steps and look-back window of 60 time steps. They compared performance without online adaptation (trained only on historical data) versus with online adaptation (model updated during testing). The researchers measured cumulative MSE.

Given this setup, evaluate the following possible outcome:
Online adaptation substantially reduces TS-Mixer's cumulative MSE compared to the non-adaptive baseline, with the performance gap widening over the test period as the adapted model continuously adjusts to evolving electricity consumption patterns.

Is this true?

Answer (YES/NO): YES